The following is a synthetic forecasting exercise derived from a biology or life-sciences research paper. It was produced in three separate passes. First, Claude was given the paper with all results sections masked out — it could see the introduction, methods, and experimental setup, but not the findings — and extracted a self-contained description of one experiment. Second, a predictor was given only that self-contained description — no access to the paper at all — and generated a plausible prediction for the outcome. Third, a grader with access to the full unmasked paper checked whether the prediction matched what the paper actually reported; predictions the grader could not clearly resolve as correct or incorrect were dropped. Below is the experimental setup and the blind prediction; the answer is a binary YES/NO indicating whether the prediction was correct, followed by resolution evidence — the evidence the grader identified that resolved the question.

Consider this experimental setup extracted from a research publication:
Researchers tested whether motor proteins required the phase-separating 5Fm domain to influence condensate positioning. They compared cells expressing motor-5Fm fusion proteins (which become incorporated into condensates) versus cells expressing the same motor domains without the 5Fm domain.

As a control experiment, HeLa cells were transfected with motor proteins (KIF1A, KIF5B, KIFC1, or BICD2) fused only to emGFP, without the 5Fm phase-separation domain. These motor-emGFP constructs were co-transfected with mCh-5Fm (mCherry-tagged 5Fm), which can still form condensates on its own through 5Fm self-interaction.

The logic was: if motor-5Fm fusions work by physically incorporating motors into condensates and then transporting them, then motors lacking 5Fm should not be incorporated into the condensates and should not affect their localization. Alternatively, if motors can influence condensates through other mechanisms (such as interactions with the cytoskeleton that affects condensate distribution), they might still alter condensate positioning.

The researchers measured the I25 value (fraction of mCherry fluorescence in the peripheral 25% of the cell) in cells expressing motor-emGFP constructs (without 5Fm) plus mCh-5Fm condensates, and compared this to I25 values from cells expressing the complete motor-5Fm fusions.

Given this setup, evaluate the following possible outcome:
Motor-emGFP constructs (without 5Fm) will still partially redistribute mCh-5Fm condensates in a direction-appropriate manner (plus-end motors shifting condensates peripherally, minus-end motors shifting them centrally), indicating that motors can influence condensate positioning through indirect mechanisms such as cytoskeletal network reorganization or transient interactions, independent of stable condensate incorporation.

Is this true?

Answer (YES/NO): NO